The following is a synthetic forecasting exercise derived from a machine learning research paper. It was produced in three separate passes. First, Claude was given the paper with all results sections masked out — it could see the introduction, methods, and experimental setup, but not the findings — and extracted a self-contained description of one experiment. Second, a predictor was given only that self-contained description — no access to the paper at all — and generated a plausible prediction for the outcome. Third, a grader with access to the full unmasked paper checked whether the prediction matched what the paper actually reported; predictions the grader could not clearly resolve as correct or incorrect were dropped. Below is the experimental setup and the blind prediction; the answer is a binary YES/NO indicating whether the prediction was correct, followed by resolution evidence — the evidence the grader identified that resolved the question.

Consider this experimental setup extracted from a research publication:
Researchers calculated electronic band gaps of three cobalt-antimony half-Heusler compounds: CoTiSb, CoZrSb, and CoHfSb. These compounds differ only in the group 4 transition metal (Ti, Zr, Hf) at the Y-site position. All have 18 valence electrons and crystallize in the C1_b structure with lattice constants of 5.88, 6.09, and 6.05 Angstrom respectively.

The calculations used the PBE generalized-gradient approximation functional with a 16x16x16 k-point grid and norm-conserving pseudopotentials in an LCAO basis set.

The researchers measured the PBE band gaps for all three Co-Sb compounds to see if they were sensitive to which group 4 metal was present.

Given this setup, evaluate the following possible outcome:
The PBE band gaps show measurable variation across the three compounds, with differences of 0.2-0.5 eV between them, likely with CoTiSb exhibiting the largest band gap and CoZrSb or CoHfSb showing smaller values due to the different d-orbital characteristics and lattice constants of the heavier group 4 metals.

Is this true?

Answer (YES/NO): NO